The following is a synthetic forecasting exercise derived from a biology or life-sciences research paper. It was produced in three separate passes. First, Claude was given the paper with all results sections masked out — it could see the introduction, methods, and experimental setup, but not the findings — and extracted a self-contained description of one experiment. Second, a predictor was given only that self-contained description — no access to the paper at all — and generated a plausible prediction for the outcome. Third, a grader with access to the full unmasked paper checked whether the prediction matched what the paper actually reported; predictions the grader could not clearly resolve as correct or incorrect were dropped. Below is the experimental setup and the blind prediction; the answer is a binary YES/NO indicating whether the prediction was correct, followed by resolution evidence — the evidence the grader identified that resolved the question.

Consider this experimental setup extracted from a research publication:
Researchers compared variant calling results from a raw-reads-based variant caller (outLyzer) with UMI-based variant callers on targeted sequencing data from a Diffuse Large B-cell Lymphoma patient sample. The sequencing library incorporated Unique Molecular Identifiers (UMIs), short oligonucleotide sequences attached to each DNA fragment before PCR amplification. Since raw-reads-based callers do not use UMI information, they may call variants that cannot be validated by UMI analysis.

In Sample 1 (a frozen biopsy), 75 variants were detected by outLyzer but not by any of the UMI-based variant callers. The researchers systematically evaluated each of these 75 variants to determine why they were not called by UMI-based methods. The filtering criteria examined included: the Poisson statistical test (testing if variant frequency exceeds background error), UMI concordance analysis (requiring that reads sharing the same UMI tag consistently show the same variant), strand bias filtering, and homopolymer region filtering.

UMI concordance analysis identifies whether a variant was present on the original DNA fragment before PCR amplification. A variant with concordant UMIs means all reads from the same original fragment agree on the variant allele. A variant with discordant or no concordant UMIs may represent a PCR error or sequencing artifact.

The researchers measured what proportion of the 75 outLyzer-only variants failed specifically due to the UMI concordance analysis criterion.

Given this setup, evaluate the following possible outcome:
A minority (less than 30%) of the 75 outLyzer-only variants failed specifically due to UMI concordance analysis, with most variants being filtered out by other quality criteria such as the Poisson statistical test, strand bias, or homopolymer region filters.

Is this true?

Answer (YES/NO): NO